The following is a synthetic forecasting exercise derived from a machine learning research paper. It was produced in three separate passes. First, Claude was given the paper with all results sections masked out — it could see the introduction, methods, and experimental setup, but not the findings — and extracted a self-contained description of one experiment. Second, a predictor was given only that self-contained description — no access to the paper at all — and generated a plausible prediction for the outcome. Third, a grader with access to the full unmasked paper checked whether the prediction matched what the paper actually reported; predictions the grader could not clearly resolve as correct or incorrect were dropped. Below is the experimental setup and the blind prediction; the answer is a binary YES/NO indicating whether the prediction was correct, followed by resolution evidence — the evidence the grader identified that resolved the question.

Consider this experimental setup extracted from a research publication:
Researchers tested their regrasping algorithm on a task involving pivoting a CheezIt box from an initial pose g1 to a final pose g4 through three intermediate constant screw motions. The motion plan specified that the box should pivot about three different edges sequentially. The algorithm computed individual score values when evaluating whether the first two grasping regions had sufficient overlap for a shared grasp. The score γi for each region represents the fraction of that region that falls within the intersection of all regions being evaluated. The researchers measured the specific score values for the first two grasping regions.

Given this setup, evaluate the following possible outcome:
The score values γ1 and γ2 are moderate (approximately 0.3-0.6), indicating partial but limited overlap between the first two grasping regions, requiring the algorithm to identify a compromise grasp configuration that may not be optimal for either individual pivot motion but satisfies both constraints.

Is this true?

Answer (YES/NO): NO